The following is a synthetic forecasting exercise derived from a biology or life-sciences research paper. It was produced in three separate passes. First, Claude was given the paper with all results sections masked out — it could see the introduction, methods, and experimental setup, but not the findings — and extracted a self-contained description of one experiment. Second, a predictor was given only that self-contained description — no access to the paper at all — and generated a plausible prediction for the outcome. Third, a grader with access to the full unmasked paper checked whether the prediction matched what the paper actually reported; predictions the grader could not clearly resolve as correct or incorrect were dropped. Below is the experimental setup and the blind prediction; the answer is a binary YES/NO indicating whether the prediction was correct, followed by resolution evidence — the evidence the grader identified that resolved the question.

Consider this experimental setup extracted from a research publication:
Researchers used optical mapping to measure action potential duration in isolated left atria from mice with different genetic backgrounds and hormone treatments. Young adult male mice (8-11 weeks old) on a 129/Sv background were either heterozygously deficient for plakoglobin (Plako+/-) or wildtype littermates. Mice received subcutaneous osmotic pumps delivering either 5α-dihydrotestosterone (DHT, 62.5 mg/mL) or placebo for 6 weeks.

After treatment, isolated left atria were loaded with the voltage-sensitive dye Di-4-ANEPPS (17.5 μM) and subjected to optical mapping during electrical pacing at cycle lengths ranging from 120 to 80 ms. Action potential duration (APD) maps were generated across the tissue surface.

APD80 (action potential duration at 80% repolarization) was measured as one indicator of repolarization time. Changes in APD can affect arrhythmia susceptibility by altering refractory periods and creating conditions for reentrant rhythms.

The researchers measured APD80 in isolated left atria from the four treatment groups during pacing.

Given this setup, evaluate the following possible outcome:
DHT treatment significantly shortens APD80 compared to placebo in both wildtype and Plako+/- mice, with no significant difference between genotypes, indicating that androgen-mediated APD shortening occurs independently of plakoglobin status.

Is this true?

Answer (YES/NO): NO